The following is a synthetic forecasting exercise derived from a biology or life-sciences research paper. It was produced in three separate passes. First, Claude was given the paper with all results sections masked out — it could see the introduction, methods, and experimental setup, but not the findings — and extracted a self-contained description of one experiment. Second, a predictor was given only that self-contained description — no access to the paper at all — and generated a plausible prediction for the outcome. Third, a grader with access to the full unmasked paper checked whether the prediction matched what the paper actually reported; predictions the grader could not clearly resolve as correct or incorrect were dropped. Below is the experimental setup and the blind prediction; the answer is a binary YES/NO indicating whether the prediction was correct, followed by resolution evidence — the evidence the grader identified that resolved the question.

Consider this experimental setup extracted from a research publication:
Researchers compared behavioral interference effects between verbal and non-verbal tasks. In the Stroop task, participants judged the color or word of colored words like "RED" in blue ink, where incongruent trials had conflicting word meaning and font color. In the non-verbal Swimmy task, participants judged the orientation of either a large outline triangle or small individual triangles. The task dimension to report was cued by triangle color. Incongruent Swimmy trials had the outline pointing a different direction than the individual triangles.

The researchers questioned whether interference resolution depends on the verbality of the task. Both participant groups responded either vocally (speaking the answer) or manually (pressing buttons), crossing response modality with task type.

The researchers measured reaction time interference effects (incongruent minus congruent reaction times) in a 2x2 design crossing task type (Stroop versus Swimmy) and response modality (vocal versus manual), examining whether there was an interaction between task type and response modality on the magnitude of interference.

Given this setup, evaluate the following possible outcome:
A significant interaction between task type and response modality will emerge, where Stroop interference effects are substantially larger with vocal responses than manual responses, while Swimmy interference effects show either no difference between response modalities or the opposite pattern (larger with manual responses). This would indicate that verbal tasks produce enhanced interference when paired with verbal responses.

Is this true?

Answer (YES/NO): NO